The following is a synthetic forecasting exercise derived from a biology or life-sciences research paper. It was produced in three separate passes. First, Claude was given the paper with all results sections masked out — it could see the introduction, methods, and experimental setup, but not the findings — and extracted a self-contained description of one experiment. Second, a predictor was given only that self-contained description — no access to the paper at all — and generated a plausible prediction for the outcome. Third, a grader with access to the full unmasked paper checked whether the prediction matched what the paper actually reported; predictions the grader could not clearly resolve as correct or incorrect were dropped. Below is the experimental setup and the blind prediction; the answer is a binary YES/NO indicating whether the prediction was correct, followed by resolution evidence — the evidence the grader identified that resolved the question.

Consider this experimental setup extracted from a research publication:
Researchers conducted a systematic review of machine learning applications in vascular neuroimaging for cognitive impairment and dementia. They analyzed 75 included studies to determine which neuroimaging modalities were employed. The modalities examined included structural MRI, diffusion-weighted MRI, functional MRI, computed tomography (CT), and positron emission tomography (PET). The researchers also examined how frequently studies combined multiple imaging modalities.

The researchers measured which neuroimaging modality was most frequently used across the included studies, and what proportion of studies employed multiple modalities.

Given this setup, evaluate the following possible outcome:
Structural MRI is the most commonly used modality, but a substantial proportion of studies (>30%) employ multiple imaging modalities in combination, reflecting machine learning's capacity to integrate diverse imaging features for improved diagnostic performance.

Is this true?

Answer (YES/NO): YES